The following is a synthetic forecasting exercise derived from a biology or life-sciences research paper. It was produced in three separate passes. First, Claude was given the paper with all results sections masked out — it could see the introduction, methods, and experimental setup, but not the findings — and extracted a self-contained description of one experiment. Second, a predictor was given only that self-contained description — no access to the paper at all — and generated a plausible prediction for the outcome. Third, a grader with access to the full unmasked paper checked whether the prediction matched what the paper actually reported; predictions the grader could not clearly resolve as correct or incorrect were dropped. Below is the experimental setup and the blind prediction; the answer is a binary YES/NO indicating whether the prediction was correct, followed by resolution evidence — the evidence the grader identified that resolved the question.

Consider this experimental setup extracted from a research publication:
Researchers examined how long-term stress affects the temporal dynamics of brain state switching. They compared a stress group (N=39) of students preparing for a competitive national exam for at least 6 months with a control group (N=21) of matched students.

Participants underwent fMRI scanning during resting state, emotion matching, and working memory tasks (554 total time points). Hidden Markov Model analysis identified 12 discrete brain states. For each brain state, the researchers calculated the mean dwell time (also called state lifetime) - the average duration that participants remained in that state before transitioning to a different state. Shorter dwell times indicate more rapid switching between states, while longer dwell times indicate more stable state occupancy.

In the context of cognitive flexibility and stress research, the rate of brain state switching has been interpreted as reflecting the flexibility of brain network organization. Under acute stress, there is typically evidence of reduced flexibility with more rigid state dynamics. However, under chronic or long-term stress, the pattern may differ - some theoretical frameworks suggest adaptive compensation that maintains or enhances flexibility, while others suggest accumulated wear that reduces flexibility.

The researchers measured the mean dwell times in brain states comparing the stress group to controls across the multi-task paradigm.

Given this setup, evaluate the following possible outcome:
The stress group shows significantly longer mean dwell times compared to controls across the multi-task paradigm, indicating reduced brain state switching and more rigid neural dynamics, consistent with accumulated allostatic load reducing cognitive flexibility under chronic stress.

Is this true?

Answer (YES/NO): NO